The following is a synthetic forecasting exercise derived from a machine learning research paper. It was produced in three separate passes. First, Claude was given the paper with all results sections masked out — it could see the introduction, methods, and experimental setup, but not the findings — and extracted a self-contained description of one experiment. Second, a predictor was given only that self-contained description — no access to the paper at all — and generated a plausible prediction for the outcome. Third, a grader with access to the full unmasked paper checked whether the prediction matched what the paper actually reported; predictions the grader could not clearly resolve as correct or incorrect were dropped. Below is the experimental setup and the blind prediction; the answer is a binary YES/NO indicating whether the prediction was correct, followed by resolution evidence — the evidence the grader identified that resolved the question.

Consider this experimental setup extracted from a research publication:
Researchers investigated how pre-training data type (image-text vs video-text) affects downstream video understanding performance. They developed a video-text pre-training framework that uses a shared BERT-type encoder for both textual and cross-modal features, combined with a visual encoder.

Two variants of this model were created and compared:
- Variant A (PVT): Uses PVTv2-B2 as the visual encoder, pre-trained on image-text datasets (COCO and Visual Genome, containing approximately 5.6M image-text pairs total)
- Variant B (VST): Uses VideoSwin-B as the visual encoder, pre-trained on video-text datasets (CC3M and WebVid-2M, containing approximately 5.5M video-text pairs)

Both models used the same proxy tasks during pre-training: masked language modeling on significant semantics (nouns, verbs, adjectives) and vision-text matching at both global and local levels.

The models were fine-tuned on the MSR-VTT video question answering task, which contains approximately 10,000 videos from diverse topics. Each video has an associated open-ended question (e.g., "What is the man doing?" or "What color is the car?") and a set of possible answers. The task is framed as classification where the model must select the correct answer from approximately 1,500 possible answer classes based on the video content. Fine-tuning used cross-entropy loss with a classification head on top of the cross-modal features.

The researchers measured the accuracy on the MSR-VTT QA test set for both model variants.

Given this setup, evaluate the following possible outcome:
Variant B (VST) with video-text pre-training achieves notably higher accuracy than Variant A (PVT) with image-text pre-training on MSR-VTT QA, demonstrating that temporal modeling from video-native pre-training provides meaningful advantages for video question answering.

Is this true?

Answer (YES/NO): NO